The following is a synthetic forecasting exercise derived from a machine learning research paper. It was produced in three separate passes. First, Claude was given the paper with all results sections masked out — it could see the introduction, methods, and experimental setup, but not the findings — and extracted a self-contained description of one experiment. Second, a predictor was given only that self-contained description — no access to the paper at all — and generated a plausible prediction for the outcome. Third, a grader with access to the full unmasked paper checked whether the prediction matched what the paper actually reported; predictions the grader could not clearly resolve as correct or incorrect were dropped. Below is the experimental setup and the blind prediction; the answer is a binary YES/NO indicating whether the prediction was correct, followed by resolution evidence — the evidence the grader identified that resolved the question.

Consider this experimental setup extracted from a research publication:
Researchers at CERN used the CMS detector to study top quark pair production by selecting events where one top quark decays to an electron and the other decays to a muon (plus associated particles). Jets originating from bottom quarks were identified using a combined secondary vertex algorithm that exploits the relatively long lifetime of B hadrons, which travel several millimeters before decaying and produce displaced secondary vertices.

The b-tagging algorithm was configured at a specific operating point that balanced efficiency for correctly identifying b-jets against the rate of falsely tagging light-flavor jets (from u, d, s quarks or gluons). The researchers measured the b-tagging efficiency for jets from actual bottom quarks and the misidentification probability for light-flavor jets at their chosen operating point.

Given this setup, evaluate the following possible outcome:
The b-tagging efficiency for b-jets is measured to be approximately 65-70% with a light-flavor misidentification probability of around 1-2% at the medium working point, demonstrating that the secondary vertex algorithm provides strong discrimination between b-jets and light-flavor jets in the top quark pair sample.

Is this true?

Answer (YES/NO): NO